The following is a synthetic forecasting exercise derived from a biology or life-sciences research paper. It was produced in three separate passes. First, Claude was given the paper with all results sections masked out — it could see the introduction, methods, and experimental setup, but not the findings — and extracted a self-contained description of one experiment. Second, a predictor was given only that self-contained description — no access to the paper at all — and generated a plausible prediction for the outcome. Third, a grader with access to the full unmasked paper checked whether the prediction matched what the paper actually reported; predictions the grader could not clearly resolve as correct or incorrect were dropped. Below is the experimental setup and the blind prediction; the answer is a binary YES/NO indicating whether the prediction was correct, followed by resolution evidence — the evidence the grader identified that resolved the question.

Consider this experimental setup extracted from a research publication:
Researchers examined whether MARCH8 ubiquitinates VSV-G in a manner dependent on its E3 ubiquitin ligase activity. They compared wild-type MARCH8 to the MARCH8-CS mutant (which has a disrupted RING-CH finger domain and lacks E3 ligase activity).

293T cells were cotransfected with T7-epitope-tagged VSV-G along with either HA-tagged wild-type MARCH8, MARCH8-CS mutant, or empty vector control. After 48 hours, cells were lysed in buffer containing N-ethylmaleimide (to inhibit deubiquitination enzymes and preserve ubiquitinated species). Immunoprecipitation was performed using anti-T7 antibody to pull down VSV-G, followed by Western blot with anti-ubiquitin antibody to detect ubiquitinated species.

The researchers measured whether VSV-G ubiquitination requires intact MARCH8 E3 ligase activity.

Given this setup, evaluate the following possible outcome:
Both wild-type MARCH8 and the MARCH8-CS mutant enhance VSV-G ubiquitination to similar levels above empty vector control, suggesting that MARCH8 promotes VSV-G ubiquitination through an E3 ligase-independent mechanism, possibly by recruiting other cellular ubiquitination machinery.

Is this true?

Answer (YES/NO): NO